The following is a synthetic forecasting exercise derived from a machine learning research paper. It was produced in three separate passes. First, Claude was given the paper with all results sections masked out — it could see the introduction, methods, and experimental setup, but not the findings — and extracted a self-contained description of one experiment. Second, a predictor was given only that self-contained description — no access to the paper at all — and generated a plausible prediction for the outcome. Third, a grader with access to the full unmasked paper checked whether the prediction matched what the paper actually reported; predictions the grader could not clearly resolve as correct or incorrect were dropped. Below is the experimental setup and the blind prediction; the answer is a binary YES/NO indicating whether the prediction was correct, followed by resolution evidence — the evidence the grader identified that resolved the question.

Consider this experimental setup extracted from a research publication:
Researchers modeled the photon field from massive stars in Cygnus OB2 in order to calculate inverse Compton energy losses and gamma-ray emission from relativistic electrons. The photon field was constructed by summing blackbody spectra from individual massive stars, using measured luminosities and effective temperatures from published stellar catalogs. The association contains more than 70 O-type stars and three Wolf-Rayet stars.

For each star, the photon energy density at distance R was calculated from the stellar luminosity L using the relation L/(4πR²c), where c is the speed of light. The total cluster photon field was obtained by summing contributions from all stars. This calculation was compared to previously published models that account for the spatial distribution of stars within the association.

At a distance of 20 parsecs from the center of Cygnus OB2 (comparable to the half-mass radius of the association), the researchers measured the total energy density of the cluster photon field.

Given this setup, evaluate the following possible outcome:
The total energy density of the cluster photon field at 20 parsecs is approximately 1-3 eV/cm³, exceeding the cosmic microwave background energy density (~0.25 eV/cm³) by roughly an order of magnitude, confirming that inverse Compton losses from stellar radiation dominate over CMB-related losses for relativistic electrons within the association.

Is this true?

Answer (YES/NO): NO